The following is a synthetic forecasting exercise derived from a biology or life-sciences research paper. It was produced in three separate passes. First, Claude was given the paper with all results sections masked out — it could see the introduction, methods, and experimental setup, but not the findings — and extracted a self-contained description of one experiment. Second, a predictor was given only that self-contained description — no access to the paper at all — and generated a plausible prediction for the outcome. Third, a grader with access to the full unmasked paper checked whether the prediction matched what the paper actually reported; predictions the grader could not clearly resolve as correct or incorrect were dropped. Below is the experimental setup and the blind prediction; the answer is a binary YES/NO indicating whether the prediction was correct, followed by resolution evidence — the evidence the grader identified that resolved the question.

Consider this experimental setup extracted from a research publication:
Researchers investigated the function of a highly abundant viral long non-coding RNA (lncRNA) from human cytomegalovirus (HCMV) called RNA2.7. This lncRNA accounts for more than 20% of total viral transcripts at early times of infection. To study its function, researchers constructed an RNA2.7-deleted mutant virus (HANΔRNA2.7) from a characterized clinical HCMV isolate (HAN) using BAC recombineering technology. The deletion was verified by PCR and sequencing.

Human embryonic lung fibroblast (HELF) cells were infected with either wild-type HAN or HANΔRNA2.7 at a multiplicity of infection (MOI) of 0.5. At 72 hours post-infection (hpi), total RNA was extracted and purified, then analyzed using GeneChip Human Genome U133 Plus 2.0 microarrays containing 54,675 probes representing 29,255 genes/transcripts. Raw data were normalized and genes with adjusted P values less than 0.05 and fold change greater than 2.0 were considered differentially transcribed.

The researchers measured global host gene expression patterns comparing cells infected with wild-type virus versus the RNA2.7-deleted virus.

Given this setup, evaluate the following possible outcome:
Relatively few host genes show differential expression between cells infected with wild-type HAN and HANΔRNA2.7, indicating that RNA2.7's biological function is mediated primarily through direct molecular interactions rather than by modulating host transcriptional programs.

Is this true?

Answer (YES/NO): NO